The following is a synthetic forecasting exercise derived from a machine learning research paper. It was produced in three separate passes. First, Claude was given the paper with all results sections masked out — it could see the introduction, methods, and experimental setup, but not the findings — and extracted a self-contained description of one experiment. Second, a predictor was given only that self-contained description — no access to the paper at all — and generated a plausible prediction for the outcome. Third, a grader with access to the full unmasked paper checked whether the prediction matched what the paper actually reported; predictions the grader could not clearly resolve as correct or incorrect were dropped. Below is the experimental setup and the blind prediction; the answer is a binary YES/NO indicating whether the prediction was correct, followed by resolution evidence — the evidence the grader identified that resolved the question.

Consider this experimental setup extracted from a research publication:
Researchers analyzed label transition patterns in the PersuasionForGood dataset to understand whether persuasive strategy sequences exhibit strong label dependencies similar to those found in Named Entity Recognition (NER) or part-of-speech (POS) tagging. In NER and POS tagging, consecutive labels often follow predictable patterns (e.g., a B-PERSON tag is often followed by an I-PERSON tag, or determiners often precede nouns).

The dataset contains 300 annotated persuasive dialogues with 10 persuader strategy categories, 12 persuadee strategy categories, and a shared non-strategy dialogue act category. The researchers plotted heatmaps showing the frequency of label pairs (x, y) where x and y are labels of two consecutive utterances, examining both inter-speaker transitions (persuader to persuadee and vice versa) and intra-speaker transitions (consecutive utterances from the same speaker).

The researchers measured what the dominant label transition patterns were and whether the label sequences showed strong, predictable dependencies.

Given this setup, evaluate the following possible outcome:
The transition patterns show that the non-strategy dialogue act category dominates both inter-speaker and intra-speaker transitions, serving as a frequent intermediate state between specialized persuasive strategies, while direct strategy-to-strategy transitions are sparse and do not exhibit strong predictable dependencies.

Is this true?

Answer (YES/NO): NO